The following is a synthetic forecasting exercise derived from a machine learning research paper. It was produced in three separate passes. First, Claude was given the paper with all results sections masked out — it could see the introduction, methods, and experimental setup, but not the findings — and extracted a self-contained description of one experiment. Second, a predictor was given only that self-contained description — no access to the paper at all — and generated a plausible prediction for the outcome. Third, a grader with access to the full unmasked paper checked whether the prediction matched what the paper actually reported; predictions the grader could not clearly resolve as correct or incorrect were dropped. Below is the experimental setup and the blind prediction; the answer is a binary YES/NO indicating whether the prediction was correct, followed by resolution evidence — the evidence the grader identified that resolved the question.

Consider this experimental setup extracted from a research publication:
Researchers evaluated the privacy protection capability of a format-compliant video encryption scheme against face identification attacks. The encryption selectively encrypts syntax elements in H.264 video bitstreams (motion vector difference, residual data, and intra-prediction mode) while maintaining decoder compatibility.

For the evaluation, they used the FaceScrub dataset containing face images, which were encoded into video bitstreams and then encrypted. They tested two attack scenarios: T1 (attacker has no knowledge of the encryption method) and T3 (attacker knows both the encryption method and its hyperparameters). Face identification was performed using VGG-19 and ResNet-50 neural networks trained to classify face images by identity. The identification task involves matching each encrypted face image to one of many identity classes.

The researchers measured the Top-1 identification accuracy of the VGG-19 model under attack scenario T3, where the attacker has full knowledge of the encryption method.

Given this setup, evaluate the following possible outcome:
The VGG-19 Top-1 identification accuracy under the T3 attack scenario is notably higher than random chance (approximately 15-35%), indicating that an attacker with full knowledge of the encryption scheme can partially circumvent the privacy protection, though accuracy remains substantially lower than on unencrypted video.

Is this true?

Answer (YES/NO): YES